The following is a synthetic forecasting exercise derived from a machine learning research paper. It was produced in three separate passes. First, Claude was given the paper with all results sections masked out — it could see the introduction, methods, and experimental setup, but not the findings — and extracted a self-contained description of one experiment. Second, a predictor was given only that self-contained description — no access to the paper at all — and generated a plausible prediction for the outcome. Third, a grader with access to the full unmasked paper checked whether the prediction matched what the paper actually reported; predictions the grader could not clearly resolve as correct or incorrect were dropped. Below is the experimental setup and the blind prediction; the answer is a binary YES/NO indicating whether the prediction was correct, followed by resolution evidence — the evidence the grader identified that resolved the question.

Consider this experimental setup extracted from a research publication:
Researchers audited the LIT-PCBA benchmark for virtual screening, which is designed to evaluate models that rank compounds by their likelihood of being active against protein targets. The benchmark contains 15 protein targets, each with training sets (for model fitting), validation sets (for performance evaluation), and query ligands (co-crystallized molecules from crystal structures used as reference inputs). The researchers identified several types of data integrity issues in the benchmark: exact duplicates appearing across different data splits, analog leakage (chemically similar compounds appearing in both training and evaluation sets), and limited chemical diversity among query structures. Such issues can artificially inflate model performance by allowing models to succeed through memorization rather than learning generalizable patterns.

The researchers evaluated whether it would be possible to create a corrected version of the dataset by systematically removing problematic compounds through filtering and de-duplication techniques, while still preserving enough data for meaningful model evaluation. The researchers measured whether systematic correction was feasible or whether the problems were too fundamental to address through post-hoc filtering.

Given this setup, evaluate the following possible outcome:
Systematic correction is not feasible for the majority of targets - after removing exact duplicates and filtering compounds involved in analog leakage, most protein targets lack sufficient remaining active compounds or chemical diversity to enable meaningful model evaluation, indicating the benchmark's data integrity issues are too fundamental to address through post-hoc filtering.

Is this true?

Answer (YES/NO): NO